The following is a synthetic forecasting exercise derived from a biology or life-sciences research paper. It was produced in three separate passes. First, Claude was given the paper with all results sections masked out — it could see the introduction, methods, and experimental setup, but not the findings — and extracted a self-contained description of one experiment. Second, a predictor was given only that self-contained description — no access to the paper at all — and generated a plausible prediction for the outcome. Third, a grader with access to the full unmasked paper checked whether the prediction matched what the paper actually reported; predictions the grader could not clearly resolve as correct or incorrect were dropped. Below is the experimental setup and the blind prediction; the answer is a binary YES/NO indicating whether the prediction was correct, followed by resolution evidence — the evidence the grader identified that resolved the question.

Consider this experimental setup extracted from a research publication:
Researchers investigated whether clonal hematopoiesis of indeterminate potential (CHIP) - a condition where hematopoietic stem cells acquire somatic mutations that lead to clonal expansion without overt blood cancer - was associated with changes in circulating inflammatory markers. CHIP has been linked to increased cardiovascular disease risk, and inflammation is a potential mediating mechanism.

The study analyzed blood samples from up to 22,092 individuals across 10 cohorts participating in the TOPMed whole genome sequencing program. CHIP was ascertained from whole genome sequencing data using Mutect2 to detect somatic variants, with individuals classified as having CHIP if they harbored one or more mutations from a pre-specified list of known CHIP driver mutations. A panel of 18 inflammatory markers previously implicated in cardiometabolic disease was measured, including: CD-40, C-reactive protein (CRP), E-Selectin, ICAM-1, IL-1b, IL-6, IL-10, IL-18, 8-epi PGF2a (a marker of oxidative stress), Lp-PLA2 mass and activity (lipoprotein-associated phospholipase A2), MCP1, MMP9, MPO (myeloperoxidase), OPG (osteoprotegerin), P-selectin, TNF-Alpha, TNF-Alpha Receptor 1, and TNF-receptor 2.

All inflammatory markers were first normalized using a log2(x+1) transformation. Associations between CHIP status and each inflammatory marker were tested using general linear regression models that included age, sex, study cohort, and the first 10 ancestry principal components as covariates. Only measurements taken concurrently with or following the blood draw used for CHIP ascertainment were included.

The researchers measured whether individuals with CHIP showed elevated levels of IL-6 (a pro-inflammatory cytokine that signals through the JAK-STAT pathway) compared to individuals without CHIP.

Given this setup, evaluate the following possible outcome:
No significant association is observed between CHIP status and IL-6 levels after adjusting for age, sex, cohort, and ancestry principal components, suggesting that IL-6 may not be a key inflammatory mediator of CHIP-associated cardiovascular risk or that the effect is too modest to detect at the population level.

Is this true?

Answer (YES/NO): NO